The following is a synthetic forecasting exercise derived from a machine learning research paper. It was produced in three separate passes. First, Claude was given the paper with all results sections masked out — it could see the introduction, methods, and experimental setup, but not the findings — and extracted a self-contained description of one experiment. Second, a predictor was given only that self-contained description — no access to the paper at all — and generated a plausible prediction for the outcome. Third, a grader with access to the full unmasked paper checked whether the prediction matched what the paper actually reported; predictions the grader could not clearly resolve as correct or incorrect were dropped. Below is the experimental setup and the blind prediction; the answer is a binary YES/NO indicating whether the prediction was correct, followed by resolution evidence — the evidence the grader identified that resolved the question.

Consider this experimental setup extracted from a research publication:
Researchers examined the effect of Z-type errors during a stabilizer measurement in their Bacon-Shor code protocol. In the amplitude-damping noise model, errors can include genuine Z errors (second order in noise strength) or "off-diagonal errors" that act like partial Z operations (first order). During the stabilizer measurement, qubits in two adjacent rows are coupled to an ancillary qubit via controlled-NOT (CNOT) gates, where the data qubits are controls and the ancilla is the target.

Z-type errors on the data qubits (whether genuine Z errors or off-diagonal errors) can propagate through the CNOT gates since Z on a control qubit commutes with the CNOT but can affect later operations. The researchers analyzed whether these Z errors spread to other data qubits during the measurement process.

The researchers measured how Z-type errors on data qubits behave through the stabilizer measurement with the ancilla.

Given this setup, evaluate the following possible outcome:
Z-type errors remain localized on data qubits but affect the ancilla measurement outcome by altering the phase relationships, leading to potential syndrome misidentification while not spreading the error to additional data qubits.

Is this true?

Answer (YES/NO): NO